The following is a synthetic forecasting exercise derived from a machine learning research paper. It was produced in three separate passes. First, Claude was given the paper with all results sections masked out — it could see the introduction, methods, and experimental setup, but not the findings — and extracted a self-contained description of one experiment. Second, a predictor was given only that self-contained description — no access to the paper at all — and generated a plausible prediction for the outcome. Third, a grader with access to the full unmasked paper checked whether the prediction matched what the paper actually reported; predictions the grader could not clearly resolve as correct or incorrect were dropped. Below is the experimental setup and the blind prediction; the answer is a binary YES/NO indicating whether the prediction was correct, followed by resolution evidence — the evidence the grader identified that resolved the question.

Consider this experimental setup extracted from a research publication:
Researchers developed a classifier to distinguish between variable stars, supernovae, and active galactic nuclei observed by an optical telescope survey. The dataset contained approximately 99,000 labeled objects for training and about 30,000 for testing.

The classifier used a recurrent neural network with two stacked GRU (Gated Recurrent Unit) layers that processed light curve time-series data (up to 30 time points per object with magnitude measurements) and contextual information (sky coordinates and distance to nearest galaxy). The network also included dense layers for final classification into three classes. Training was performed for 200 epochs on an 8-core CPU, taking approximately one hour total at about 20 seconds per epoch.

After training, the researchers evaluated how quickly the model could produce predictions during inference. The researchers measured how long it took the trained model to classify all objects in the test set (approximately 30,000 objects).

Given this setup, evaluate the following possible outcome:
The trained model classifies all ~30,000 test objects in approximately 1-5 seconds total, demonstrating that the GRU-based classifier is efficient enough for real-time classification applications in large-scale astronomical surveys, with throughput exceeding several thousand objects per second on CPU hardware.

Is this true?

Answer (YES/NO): YES